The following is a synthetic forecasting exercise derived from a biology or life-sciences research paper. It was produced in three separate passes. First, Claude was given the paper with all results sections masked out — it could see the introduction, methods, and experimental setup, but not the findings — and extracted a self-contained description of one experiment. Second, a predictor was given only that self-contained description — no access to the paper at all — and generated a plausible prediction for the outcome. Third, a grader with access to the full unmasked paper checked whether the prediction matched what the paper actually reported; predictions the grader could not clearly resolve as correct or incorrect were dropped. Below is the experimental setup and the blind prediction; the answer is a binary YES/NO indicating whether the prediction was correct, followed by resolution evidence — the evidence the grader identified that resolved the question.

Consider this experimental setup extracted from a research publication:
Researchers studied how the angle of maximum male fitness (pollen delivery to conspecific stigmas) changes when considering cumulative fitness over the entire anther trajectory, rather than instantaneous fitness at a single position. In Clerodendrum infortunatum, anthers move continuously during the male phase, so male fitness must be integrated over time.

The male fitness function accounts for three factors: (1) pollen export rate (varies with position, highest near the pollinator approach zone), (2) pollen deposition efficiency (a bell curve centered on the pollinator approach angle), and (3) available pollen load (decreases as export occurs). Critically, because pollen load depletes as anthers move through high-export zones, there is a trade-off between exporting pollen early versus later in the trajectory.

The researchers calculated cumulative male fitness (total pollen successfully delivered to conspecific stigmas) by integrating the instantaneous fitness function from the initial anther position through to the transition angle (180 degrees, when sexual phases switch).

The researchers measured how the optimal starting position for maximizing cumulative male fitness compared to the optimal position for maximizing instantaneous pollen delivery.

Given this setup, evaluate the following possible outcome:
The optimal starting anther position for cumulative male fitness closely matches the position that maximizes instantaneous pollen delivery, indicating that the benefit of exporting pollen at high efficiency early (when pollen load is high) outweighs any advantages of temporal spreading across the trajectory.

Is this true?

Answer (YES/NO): NO